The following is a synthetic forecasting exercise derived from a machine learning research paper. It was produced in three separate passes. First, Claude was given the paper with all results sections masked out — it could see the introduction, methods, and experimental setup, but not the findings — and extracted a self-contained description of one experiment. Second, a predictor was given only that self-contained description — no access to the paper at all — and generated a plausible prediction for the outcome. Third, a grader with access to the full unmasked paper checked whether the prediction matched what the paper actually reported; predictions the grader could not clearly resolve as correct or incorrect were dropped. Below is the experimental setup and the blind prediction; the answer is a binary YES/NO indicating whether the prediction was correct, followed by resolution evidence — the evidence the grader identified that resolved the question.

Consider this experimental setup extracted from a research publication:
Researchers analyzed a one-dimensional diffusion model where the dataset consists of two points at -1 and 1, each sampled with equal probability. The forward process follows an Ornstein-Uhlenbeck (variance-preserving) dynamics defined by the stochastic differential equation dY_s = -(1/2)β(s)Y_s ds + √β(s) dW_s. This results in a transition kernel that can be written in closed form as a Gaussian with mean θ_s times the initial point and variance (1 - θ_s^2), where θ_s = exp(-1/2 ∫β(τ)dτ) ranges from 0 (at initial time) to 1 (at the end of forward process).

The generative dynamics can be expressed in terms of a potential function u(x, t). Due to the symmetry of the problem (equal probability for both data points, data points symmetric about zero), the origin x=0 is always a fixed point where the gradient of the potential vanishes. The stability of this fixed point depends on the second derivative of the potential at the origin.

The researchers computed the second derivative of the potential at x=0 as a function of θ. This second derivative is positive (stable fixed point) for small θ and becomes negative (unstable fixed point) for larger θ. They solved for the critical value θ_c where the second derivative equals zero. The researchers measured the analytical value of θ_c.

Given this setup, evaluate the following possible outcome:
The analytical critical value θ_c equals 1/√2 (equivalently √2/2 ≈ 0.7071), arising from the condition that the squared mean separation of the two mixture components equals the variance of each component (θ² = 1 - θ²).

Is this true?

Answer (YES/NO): NO